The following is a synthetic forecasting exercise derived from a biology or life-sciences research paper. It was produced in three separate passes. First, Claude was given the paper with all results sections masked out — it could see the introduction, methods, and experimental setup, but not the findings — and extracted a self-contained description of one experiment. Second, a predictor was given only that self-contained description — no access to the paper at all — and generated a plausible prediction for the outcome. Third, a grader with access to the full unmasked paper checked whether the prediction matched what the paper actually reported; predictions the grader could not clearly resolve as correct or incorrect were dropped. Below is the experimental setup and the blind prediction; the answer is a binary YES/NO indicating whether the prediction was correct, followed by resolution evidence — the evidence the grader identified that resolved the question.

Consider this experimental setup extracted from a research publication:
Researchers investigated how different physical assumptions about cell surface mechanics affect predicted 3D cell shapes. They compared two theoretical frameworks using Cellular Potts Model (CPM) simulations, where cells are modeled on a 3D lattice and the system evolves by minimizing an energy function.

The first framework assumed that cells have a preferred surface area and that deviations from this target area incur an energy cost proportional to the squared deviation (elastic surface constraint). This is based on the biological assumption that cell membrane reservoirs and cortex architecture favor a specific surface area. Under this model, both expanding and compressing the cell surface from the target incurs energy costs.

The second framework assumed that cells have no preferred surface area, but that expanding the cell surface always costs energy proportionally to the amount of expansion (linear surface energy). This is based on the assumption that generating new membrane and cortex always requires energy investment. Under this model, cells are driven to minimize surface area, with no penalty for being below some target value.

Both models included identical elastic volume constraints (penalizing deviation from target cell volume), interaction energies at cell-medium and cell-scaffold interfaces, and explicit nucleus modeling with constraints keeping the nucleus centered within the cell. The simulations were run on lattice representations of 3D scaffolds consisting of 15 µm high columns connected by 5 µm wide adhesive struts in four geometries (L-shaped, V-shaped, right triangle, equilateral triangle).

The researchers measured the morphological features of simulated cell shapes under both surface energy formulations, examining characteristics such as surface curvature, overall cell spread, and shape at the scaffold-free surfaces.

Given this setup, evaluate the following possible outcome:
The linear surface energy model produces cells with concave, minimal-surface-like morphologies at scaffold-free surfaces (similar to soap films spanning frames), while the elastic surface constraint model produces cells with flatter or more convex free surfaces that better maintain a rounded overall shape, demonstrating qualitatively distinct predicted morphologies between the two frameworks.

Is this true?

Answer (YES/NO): NO